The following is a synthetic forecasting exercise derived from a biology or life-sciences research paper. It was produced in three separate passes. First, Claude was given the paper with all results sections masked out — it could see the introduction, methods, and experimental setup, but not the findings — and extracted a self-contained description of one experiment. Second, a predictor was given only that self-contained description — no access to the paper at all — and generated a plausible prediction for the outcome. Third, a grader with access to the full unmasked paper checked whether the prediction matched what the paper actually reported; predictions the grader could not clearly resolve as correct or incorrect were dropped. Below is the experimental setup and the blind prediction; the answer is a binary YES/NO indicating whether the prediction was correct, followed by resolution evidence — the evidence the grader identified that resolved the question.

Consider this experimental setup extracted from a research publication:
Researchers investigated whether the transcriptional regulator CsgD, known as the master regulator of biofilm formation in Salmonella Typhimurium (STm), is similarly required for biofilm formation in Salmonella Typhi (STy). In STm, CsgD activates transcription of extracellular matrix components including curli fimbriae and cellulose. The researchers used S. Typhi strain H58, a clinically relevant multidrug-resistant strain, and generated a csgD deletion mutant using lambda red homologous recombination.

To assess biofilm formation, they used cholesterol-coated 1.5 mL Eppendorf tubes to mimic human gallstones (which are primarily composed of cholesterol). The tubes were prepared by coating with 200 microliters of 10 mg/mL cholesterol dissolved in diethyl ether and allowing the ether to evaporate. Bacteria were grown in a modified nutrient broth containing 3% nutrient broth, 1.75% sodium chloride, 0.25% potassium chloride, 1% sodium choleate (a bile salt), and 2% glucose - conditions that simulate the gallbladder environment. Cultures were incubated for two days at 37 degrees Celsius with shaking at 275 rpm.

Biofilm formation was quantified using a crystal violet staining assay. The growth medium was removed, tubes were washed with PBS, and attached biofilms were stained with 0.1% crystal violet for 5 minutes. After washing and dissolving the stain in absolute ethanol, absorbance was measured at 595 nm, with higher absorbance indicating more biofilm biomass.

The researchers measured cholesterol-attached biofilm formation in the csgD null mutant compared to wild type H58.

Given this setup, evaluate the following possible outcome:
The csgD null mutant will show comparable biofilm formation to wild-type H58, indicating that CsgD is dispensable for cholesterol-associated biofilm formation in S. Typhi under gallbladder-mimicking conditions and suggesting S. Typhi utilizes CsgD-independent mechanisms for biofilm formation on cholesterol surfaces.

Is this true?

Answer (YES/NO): YES